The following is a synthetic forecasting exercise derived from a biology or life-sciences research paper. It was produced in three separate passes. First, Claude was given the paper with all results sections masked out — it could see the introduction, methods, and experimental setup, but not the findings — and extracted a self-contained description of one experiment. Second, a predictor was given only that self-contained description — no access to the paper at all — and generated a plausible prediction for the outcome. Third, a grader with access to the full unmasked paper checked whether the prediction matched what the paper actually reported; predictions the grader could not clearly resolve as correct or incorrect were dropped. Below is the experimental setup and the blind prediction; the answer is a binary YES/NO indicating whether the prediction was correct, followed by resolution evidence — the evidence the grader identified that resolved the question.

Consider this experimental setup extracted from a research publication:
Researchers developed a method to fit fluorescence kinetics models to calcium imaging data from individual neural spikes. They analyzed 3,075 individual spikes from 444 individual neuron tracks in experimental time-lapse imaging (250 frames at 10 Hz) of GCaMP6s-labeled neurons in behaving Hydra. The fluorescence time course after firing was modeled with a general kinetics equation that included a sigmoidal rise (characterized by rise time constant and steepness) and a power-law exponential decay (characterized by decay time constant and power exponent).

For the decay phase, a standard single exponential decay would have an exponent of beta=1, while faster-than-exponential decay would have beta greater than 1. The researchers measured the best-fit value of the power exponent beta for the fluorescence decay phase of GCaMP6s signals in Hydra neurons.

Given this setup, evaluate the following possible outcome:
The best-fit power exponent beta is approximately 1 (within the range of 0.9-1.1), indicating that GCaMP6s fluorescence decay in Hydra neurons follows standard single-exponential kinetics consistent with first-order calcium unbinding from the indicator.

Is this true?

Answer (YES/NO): NO